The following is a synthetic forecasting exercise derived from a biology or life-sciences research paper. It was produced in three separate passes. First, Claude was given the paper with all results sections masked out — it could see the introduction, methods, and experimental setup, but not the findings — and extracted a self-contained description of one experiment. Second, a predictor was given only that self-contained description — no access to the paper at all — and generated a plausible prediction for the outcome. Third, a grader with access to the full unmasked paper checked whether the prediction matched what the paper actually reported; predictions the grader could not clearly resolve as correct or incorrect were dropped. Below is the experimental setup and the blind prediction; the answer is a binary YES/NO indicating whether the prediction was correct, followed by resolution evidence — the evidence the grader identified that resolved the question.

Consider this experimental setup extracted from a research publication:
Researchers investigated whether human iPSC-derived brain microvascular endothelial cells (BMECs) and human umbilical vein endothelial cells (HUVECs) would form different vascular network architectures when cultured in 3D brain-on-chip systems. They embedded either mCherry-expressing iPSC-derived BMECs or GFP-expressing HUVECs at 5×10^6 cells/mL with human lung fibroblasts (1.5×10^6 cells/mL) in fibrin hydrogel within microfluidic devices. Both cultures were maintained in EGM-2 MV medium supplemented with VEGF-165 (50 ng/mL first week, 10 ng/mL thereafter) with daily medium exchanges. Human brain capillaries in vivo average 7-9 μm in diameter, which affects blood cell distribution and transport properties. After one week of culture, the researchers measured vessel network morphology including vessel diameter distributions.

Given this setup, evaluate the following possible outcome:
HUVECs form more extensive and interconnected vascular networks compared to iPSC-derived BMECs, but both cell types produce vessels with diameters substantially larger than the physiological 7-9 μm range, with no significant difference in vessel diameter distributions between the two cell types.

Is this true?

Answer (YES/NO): NO